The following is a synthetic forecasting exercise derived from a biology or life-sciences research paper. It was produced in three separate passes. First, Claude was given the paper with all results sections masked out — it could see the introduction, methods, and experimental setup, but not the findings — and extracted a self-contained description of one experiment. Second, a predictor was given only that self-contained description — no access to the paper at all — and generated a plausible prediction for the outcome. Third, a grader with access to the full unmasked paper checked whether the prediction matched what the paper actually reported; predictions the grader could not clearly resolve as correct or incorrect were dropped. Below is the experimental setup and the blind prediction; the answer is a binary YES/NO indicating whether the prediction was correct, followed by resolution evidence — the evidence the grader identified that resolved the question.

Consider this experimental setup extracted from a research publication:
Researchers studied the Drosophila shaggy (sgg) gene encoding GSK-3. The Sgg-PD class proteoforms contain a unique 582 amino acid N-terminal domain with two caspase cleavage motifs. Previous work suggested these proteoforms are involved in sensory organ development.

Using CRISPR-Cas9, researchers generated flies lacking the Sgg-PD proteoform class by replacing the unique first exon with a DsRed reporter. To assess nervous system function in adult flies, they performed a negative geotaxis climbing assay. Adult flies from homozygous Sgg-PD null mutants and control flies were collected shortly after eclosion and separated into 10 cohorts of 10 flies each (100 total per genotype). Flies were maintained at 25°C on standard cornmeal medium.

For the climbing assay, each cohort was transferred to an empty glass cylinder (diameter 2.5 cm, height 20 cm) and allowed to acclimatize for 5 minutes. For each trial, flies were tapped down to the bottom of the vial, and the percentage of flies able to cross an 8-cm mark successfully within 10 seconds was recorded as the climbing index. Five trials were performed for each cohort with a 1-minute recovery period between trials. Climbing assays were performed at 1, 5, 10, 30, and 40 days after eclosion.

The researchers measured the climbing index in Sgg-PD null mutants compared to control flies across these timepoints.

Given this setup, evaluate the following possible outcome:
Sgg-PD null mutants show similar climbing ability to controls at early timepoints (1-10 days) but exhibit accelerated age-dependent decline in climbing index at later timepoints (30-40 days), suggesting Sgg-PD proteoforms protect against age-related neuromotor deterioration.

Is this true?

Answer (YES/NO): NO